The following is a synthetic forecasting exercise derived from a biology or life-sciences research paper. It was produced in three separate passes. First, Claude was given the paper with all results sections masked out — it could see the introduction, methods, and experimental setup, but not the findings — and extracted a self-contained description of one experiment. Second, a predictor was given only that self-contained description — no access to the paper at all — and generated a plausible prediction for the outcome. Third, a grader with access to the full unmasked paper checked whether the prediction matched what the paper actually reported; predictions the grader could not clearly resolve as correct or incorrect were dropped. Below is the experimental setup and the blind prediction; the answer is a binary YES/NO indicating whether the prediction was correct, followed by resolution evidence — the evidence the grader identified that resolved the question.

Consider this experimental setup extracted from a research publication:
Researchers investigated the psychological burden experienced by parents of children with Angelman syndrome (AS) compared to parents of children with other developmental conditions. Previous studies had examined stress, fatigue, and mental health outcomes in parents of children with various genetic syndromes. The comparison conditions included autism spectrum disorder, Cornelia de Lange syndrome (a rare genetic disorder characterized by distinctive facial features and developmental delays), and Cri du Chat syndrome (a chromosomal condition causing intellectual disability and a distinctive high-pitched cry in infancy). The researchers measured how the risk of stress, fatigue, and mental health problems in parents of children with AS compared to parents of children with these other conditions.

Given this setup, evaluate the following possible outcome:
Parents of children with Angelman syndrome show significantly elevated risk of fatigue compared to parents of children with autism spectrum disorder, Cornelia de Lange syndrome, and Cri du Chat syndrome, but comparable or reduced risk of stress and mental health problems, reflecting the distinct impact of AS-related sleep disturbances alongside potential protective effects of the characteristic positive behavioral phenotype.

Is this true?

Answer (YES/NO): NO